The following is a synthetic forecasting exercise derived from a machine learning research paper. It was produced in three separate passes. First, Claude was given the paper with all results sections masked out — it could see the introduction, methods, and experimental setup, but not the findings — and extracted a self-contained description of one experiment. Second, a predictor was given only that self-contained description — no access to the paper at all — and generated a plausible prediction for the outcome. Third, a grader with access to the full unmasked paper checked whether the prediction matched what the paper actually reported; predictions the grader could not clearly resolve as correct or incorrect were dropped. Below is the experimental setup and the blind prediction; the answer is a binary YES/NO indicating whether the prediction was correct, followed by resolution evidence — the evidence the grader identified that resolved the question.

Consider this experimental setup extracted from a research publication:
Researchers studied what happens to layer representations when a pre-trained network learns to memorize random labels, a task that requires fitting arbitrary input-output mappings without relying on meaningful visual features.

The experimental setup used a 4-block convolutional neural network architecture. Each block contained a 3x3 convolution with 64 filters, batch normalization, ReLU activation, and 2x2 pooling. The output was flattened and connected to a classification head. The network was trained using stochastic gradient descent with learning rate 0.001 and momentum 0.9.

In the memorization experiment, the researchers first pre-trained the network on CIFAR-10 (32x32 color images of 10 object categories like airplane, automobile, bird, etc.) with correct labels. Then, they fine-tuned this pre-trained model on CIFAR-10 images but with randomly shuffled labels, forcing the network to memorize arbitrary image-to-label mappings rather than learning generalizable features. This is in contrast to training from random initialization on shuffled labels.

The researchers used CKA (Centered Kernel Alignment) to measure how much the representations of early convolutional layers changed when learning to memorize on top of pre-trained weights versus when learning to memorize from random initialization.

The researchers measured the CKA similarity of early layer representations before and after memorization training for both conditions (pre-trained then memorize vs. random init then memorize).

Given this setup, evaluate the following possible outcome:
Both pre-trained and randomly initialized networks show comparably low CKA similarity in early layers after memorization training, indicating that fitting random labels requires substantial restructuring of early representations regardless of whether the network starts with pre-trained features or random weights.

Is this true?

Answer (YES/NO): NO